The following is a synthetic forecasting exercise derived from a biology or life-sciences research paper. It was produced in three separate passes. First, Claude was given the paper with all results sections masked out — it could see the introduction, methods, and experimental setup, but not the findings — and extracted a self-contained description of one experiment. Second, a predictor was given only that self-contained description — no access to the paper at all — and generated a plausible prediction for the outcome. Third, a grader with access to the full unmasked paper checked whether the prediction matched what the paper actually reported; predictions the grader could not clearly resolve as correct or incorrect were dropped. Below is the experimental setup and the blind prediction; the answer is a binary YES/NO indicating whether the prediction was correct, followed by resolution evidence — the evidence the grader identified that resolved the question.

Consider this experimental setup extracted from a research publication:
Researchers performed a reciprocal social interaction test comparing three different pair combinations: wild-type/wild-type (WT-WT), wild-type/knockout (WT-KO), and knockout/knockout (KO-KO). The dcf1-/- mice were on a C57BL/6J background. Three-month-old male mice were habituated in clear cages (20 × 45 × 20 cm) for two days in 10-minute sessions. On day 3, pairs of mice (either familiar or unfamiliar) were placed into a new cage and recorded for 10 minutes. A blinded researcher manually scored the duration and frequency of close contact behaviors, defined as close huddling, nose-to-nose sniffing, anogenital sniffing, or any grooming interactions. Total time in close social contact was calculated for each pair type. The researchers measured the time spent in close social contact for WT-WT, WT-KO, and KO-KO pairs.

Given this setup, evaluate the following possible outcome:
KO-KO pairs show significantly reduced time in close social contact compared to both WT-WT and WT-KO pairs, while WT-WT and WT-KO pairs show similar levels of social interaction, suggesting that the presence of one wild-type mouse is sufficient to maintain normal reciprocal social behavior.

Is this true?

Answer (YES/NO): NO